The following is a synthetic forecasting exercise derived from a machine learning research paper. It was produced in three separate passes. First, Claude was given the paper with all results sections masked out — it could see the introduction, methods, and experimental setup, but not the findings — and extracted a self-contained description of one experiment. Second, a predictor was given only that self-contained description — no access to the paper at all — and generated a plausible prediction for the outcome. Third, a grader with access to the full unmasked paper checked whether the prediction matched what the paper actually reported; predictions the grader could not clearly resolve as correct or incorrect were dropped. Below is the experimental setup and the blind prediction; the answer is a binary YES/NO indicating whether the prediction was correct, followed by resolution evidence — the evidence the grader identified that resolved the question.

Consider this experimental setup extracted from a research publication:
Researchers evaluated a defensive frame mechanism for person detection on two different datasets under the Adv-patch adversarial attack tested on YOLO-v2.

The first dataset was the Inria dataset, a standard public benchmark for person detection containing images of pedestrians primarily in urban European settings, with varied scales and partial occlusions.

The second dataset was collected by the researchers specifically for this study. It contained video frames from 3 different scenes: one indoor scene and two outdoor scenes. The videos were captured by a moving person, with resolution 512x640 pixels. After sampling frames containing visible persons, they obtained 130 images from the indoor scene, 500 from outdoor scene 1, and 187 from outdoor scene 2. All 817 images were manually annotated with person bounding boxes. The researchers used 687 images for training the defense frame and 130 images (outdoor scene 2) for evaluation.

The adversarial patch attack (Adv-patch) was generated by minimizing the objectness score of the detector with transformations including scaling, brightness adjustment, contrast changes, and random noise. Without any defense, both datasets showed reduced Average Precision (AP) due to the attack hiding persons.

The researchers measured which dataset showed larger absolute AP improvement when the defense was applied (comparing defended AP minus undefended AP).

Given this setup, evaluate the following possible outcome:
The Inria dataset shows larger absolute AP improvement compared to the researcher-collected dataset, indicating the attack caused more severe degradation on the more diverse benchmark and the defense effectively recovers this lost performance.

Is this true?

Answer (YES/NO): NO